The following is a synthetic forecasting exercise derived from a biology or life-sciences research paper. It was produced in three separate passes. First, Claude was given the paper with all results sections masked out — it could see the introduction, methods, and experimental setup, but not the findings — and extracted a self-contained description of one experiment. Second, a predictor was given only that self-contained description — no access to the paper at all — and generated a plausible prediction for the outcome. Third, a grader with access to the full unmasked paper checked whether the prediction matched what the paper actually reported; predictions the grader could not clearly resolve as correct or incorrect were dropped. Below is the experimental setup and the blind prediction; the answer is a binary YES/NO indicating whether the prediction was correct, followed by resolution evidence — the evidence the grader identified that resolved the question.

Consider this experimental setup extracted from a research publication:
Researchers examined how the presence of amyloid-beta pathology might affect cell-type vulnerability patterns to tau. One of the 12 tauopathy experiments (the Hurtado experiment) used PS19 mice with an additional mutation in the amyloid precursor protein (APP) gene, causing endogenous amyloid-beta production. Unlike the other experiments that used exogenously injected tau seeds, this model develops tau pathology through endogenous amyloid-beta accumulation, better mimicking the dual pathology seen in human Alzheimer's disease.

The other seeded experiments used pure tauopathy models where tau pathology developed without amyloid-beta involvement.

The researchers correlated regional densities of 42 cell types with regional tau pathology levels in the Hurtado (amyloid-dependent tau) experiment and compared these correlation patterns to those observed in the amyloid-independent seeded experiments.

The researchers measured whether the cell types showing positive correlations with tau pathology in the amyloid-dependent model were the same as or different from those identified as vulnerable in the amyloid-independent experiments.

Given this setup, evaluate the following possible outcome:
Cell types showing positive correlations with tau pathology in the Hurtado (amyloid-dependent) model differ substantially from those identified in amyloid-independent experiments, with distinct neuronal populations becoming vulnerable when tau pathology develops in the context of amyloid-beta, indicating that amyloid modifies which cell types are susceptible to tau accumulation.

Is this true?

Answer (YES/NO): YES